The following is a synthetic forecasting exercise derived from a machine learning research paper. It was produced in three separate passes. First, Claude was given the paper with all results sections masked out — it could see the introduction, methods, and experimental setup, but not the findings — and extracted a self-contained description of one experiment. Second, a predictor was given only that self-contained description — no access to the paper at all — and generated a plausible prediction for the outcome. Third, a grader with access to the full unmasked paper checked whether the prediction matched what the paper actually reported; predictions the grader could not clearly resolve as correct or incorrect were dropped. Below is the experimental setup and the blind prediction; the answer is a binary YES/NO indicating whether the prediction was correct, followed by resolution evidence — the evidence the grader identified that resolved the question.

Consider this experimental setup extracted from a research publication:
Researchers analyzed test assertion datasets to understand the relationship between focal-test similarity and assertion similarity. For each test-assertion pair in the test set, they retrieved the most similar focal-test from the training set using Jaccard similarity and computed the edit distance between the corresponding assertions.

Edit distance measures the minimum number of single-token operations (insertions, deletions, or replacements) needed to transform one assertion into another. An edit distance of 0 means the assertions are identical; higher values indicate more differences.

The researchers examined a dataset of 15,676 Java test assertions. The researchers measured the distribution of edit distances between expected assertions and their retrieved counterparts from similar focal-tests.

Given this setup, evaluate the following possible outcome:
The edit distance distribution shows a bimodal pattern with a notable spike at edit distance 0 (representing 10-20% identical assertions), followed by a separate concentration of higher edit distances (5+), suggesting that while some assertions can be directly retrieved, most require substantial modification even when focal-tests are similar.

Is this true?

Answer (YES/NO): NO